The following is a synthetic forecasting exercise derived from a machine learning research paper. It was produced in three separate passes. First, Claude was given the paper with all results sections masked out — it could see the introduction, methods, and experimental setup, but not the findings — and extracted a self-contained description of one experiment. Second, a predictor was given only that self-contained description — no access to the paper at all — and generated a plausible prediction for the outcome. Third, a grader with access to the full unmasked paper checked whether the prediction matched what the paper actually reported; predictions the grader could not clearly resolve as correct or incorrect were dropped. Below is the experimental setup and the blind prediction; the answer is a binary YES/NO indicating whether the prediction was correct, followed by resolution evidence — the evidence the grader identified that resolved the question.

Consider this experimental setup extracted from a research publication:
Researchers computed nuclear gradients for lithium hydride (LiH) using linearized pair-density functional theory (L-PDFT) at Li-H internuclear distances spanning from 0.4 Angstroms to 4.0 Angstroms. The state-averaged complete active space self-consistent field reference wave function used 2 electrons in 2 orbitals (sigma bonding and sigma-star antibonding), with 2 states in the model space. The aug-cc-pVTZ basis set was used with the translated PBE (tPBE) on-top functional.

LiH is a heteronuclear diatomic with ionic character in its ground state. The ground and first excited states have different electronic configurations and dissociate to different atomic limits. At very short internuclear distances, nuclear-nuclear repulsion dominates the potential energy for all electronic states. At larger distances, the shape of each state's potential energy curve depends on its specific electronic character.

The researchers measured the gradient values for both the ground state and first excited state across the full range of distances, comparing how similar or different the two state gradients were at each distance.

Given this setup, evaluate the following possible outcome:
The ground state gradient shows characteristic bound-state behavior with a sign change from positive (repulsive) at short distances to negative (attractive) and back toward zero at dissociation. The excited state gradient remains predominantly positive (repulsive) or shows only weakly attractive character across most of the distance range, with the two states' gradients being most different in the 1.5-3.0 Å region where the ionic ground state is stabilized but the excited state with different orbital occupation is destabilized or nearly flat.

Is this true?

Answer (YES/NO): NO